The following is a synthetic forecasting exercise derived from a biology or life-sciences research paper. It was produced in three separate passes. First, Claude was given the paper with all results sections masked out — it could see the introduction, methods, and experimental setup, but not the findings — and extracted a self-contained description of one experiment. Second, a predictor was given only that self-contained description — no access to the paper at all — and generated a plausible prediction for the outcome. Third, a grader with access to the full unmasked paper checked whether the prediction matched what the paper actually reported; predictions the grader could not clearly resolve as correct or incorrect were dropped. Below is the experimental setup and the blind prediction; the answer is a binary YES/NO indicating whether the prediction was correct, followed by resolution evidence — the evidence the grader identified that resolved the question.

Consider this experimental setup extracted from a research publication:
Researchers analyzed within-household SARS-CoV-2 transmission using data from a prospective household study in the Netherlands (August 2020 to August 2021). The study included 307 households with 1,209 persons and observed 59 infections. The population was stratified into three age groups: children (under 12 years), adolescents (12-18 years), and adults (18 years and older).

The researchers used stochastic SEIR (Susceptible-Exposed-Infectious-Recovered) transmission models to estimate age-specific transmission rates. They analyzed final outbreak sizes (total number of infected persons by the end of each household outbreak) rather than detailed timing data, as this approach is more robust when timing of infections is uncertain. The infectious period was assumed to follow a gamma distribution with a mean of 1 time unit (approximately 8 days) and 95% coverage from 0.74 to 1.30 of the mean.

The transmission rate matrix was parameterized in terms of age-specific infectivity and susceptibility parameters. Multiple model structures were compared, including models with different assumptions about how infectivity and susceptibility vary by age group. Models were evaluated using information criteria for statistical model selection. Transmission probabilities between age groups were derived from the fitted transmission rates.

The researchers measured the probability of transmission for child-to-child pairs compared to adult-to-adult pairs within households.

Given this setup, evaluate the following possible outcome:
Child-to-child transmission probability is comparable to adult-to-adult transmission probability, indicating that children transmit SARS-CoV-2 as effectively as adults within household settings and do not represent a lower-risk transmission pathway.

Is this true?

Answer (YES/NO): NO